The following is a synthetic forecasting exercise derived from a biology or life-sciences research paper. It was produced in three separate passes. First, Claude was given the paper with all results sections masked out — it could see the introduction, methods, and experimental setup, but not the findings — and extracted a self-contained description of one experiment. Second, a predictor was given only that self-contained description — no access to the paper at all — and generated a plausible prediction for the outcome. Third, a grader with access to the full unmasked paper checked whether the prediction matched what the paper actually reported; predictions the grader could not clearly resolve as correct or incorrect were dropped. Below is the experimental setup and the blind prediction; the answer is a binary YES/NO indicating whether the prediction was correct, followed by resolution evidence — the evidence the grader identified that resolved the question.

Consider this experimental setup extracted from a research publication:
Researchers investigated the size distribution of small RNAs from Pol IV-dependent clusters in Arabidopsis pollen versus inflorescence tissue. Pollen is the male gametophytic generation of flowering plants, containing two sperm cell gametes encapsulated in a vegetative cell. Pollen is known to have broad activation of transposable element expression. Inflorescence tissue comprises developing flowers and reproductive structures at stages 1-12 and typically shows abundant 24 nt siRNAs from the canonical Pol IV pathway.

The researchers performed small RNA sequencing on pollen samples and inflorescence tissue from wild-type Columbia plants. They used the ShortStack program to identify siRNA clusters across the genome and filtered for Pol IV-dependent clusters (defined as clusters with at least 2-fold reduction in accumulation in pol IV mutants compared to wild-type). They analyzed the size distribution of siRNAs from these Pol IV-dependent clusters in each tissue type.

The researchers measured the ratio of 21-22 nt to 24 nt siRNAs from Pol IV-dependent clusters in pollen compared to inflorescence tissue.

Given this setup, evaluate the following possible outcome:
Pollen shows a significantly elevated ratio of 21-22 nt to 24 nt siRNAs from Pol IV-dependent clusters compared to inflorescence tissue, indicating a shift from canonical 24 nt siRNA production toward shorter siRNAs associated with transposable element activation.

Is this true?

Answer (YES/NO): YES